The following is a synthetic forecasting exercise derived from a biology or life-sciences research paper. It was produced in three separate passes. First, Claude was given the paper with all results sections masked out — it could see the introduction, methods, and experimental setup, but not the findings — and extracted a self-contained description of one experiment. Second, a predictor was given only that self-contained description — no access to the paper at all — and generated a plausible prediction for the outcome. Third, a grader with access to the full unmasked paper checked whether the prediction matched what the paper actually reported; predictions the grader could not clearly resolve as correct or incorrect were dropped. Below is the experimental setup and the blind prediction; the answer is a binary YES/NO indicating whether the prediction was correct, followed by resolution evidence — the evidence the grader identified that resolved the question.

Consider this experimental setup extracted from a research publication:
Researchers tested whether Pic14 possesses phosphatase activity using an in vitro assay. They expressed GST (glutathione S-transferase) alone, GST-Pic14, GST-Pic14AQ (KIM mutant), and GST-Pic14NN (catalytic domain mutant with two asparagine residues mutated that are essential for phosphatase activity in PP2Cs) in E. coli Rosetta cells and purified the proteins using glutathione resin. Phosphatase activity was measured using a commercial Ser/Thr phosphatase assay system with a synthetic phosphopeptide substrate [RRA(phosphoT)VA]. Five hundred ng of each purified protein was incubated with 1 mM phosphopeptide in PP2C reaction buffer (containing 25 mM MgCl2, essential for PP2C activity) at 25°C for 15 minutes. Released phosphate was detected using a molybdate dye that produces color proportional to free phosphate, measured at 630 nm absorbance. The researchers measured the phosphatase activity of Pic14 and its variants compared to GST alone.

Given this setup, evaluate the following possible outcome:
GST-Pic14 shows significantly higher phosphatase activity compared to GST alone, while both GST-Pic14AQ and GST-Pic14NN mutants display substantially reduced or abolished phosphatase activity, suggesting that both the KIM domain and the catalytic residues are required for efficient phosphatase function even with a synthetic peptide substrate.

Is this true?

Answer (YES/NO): NO